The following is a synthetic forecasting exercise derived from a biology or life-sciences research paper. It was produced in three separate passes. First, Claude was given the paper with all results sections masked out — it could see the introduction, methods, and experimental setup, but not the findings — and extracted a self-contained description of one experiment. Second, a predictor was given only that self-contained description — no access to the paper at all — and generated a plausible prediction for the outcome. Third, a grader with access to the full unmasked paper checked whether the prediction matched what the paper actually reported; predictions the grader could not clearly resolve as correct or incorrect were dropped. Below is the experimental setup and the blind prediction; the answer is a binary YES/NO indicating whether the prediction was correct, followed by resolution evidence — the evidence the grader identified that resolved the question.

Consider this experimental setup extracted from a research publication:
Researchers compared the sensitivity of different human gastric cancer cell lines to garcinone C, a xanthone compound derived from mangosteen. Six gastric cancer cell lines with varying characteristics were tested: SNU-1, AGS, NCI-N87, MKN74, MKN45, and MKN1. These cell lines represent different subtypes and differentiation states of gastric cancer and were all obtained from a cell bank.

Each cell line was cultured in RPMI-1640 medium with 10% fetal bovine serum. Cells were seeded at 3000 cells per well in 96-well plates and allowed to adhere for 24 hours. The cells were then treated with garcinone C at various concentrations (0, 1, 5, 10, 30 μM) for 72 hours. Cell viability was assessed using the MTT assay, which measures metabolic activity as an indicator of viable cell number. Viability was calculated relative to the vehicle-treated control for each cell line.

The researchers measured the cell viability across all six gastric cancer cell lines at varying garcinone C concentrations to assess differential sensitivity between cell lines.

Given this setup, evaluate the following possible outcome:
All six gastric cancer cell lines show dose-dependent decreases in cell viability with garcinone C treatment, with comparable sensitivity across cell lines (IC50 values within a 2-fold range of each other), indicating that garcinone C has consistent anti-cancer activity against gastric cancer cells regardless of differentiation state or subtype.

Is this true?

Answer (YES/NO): NO